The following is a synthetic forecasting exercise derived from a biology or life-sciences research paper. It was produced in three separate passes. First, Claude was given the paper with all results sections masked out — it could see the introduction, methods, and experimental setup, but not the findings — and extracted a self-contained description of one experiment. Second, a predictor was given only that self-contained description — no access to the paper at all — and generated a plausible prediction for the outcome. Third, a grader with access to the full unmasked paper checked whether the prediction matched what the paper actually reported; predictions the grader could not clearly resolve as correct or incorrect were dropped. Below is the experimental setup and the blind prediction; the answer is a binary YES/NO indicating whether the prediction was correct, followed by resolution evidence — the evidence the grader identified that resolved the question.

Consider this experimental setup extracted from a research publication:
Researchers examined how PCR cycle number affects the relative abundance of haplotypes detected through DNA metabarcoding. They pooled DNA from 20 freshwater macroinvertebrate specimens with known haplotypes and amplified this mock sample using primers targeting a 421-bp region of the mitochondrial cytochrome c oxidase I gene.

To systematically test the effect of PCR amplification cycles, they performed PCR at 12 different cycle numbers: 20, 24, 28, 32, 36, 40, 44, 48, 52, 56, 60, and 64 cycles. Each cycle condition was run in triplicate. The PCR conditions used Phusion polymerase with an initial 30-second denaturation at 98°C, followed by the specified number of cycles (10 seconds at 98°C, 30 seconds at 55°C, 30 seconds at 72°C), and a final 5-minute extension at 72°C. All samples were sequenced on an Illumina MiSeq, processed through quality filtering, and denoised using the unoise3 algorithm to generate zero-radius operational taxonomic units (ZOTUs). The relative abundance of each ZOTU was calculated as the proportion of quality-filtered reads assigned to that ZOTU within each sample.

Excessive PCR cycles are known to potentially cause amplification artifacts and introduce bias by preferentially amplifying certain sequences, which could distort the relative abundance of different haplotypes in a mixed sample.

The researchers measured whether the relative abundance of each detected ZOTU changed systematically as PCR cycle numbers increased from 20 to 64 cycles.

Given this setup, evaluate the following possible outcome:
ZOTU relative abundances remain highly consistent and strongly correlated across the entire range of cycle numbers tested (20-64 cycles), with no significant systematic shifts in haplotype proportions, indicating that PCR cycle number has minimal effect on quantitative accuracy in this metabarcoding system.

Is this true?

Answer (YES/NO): NO